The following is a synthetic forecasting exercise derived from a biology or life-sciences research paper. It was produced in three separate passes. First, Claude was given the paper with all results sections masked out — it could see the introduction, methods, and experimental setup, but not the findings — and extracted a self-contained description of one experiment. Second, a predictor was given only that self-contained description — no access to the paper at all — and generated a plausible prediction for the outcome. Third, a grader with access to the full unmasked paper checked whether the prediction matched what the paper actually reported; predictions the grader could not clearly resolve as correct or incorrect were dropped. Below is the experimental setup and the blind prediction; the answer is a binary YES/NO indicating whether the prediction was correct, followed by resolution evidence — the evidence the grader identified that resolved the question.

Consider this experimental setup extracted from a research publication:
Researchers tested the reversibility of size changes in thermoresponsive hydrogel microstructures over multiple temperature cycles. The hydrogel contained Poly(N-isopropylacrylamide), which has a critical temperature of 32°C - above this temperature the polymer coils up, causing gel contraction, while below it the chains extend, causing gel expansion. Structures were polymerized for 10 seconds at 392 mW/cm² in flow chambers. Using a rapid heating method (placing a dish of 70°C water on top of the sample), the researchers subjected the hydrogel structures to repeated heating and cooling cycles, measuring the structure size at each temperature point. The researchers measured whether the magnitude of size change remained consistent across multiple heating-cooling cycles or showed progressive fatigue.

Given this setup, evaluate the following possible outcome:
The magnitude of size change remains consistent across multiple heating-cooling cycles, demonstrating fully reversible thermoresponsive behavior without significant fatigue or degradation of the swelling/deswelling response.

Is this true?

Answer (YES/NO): YES